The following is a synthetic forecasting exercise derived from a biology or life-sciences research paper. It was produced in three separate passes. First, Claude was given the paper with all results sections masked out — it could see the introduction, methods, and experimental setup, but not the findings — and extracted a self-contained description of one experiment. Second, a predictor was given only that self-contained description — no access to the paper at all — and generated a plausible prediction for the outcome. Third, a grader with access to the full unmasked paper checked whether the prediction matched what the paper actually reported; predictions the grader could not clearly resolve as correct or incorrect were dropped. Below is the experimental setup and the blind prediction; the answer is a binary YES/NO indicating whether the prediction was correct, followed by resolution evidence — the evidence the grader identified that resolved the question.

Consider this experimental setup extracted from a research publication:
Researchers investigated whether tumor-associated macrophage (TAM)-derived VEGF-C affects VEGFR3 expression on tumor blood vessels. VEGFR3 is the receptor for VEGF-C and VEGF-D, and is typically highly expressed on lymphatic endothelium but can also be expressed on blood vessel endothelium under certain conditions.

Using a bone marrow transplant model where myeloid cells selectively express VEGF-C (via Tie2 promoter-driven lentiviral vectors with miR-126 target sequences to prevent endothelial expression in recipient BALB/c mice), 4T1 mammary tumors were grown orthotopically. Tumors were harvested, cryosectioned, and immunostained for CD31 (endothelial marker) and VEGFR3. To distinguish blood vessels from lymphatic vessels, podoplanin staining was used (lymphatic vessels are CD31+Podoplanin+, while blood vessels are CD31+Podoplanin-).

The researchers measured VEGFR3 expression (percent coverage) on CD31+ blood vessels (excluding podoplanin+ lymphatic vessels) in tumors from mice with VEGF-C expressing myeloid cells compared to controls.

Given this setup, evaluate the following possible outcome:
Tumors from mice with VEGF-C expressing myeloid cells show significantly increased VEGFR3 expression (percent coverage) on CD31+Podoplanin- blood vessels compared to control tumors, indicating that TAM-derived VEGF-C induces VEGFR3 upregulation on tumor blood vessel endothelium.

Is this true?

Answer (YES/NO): YES